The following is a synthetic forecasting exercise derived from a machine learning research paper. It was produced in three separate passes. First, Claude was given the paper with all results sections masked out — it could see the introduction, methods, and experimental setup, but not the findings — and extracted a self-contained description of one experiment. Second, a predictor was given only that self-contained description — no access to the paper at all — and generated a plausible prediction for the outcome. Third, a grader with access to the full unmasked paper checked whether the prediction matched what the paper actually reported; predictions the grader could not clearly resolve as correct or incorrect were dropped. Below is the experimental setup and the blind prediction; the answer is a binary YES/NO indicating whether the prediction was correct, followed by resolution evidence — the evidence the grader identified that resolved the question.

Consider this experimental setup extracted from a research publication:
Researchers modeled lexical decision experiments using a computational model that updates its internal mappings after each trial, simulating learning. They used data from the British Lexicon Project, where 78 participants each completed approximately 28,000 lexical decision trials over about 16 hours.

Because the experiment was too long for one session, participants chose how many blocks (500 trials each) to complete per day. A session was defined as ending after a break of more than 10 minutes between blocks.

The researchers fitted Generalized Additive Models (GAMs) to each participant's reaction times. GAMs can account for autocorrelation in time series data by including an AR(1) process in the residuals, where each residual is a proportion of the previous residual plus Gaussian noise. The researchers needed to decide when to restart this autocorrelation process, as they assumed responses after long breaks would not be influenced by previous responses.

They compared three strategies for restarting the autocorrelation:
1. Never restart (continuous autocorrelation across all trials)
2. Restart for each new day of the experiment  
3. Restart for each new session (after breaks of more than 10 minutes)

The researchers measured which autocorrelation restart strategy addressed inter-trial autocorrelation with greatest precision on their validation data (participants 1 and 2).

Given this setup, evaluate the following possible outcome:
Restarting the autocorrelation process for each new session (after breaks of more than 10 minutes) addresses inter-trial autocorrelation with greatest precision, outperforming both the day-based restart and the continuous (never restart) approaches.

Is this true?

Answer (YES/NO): YES